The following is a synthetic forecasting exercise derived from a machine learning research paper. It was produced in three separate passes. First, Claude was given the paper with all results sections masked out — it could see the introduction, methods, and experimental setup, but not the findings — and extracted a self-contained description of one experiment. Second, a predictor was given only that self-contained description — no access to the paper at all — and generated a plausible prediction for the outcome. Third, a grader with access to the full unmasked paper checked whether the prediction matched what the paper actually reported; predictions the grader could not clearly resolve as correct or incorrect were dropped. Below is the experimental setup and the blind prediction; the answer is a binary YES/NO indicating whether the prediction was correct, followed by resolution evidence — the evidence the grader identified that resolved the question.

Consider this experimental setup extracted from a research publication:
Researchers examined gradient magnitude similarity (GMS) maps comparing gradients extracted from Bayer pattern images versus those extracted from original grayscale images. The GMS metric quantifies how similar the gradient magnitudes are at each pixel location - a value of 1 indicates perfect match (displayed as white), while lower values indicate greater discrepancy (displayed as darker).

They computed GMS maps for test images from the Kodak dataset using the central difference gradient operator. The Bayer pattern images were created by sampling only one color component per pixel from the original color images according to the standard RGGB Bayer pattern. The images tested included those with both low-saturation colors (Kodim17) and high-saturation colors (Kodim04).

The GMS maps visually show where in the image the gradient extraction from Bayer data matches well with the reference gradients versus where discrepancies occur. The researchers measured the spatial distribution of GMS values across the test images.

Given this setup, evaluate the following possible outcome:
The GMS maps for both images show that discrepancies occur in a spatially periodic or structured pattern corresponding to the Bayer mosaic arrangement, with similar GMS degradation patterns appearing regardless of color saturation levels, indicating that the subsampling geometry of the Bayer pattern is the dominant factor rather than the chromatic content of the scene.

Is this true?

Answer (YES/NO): NO